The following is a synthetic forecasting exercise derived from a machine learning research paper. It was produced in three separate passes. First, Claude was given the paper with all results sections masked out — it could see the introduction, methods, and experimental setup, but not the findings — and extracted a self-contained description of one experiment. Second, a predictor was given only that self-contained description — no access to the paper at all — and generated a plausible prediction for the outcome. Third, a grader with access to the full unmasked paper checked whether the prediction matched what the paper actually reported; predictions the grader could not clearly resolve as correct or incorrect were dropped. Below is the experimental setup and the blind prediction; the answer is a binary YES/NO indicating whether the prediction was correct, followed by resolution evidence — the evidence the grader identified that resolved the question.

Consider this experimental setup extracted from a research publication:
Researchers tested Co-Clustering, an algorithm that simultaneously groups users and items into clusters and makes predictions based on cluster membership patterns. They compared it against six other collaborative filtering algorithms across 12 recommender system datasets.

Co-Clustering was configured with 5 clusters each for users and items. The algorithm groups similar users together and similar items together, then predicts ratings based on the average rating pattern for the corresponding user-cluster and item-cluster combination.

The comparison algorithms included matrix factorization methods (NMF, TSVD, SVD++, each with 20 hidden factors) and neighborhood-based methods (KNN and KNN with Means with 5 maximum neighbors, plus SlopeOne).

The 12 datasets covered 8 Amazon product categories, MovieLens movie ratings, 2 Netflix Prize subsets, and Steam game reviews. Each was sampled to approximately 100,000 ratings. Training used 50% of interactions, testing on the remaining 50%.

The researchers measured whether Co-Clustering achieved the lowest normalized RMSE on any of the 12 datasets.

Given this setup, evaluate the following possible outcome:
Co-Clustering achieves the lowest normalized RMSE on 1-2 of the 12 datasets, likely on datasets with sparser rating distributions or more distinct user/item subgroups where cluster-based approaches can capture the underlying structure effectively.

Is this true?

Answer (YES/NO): NO